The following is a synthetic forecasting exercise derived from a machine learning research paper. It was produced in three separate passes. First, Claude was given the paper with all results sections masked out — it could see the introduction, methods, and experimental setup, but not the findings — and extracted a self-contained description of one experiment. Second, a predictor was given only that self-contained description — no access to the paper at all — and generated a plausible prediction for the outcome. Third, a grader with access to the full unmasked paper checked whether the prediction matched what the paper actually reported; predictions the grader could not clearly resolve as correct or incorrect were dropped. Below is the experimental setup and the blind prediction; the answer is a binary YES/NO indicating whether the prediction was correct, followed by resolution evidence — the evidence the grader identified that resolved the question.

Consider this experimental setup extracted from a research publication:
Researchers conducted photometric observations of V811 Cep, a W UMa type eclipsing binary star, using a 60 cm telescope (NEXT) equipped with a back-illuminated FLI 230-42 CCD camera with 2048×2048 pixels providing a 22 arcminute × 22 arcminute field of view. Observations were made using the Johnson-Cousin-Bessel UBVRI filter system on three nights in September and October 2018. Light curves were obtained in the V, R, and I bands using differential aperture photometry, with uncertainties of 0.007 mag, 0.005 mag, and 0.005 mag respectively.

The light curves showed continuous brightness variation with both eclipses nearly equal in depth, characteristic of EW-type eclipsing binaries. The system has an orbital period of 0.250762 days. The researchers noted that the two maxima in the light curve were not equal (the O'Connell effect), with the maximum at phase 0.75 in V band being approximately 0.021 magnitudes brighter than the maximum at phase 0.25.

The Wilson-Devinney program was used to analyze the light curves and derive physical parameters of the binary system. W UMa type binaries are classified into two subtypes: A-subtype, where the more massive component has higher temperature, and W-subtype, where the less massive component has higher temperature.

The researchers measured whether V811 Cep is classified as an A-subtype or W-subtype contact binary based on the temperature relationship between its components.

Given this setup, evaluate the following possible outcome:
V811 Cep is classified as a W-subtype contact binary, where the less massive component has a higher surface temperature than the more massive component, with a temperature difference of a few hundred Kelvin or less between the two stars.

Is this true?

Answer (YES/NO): YES